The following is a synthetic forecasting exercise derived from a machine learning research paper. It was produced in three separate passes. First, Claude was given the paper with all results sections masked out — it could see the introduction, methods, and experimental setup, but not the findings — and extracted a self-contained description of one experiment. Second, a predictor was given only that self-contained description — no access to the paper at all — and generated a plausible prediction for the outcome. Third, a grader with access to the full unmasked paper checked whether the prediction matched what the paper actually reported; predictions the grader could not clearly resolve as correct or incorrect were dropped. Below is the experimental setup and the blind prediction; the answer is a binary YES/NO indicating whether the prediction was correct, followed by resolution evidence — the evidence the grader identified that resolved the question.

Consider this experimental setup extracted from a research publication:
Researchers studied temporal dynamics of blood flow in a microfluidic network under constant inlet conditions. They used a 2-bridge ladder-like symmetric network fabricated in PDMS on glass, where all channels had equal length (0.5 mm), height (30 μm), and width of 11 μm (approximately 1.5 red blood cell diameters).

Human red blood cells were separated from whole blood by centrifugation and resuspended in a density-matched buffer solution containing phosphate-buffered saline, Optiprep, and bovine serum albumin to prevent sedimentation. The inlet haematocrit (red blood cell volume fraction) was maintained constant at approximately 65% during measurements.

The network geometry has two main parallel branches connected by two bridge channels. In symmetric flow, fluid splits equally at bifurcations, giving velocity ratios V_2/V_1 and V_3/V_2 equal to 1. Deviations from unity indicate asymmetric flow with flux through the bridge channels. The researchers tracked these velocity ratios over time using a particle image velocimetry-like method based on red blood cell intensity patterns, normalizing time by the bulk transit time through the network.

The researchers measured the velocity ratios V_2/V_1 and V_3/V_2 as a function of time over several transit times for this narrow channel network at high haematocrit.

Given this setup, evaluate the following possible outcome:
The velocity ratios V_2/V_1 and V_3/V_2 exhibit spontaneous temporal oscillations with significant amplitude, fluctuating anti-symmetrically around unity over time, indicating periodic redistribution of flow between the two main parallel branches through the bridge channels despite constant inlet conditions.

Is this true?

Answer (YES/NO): NO